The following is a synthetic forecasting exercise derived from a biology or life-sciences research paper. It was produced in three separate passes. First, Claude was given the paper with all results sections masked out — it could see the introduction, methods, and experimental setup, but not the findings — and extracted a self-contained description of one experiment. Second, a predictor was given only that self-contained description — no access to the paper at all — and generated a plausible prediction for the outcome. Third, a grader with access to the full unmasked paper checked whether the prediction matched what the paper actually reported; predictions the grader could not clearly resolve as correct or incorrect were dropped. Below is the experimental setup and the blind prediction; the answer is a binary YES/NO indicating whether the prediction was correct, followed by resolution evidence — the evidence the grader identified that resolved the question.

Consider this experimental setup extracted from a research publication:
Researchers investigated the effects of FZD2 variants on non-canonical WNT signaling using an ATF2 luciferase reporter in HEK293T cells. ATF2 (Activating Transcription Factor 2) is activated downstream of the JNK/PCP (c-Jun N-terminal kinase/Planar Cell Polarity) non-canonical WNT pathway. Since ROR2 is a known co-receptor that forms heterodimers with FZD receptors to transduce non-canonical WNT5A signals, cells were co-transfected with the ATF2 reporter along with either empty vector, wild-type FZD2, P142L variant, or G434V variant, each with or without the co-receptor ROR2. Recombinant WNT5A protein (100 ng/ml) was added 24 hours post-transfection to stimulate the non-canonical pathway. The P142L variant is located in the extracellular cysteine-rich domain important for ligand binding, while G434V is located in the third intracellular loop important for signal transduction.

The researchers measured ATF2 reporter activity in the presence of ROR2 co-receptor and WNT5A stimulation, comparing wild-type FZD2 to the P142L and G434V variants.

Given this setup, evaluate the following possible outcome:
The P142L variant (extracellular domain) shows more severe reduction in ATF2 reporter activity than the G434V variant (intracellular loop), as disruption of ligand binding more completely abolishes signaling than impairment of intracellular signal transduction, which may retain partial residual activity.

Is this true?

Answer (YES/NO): NO